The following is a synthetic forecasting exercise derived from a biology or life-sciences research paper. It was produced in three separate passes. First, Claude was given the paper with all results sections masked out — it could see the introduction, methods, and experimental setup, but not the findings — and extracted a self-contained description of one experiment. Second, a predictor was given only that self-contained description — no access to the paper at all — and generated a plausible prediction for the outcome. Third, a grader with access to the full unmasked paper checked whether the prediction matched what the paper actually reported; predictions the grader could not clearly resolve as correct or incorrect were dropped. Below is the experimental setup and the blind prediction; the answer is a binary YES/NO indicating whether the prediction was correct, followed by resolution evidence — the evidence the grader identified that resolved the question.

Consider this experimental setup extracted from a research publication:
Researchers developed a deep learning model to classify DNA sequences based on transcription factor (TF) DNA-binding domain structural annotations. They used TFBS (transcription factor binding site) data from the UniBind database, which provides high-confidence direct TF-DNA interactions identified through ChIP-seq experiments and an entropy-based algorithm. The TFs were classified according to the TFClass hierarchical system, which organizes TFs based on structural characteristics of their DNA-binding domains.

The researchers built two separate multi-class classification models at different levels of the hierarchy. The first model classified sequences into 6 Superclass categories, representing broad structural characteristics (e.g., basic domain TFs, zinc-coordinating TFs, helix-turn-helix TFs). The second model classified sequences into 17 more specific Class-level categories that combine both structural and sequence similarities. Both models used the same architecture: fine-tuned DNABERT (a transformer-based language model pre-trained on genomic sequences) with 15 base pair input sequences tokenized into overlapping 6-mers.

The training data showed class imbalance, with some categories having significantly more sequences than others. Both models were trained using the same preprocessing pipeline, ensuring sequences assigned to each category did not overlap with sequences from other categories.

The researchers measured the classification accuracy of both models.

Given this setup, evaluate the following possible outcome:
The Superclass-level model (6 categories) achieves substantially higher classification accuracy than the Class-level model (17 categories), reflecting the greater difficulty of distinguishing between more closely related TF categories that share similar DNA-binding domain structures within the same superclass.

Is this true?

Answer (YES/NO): NO